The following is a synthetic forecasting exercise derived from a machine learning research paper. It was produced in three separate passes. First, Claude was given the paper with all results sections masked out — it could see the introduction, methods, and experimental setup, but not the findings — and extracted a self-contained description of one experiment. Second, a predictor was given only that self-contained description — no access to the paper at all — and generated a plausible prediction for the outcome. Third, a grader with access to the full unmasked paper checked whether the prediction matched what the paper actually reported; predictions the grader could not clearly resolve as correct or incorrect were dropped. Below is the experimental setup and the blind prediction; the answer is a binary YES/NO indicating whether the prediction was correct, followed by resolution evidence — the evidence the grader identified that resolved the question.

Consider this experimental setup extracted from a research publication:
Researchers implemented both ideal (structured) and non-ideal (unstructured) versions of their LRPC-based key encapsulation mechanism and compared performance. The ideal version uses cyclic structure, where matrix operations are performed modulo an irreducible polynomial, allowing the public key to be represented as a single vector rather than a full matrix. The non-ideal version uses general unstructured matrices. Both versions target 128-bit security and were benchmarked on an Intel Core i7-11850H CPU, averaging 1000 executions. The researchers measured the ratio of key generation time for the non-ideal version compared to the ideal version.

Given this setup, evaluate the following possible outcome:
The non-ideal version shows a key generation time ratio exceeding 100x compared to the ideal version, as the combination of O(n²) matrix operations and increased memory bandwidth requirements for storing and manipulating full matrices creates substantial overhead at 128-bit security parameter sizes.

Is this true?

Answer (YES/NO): NO